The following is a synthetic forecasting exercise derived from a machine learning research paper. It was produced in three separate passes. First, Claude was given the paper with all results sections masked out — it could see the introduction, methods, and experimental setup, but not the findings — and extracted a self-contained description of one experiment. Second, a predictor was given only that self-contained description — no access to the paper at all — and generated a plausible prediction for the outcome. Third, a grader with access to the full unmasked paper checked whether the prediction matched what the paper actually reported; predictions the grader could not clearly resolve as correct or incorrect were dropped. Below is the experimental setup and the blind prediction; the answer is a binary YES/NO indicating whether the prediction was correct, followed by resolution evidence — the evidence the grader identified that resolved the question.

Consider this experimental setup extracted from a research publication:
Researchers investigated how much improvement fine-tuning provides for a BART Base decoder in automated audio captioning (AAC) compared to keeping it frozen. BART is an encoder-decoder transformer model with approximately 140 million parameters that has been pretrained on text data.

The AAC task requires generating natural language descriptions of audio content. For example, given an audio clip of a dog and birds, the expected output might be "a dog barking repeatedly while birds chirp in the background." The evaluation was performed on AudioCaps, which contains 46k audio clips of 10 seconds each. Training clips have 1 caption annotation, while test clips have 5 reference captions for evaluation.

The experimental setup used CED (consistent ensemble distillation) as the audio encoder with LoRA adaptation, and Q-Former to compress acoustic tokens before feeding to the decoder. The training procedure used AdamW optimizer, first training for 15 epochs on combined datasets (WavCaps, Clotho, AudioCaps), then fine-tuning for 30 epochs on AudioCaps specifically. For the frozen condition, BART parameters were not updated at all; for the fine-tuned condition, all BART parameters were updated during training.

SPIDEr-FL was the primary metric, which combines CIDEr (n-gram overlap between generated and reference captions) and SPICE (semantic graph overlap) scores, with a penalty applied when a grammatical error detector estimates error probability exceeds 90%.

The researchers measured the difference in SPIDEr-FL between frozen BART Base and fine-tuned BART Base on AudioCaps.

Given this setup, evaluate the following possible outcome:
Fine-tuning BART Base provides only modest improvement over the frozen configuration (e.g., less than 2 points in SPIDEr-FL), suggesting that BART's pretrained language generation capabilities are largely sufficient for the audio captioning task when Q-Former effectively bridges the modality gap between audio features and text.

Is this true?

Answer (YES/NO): NO